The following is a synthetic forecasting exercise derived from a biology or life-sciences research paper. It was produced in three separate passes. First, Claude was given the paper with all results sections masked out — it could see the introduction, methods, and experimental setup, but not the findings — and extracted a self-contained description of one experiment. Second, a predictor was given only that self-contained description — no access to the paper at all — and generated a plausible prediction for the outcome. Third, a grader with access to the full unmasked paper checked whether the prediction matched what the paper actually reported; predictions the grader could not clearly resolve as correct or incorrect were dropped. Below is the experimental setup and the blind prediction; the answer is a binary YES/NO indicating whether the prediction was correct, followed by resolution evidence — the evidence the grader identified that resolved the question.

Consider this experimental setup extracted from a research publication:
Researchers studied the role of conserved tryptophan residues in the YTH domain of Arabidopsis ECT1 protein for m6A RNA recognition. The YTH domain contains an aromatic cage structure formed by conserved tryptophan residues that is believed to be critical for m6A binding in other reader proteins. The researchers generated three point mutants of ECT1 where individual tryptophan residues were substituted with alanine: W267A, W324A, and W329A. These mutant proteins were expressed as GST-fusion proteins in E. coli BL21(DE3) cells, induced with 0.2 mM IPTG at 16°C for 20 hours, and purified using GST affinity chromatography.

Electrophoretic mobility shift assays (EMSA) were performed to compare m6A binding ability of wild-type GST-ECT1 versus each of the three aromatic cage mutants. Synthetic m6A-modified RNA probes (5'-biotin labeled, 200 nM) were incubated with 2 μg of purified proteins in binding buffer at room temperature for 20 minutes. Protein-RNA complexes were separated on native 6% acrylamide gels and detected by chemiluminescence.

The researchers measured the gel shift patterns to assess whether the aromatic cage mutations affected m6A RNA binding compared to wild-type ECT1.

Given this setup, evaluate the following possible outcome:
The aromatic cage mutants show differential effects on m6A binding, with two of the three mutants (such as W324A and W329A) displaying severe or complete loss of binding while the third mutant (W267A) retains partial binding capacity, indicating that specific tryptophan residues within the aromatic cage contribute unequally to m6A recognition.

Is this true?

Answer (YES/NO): NO